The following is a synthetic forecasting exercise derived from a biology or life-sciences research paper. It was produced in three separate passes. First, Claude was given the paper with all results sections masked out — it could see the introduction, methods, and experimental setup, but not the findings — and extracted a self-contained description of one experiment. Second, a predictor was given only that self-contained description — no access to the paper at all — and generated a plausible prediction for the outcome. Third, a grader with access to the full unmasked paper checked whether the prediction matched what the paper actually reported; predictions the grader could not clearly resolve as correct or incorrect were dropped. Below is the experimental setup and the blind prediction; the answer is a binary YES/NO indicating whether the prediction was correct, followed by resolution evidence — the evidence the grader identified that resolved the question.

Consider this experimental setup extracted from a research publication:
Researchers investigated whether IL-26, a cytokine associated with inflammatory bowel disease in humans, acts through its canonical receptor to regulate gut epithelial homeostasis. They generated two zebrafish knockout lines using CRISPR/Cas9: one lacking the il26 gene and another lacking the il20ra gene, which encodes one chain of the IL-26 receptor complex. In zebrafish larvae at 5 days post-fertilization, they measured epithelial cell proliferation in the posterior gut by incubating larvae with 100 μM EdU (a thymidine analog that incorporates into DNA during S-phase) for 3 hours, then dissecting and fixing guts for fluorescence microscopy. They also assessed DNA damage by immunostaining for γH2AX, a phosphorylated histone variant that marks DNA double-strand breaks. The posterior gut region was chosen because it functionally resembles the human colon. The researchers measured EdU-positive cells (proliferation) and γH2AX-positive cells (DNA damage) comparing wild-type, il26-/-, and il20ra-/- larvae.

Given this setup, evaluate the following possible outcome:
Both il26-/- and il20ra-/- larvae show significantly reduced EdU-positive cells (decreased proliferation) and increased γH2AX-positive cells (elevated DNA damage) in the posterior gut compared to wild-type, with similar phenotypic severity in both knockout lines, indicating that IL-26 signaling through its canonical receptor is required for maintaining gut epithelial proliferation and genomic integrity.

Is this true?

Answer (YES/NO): NO